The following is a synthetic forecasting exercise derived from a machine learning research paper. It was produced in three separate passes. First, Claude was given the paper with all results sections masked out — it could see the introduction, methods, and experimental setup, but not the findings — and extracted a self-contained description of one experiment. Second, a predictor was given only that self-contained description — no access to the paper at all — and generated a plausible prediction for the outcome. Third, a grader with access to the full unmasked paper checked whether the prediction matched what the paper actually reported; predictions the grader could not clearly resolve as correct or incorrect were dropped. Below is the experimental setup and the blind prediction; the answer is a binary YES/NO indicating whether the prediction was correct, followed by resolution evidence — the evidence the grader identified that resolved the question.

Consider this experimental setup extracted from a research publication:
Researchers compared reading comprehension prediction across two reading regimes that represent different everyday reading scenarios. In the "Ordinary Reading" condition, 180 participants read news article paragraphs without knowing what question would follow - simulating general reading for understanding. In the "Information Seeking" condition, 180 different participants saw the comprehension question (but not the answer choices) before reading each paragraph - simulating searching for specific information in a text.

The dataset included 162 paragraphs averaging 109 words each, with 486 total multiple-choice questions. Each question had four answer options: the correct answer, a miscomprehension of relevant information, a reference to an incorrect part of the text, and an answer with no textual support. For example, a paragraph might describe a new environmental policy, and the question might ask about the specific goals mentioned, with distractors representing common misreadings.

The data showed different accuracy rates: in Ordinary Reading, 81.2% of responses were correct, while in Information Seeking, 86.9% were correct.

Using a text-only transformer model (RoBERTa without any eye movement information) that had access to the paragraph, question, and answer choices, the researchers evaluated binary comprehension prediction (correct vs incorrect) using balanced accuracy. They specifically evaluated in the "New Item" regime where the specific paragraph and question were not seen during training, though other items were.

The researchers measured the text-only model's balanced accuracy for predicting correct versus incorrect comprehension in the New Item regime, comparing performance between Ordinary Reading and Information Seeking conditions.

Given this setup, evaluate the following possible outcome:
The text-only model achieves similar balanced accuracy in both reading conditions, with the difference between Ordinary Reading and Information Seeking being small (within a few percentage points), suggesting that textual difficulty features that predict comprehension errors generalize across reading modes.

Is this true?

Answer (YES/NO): YES